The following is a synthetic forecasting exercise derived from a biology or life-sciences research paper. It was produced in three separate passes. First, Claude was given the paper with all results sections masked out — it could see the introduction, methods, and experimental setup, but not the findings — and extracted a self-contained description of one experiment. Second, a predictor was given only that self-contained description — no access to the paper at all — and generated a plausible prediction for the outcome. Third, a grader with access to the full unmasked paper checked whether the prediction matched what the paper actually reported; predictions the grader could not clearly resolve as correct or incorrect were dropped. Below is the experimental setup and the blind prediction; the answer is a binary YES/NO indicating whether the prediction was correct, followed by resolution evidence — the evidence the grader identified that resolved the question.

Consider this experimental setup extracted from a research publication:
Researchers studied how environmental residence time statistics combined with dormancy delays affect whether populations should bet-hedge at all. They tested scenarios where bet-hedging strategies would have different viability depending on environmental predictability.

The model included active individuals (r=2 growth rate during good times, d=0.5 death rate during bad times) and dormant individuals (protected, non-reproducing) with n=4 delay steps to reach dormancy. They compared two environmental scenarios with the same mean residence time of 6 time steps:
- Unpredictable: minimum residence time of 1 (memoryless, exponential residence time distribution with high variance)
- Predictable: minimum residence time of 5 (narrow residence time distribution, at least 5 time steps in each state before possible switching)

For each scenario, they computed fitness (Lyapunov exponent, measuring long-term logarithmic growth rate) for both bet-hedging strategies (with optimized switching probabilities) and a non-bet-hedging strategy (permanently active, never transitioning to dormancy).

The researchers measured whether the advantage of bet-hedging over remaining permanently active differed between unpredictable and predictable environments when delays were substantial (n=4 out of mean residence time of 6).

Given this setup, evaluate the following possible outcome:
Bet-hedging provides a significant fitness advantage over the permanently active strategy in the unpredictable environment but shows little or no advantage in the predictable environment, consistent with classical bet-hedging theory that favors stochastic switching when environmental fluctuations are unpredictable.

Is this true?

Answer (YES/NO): NO